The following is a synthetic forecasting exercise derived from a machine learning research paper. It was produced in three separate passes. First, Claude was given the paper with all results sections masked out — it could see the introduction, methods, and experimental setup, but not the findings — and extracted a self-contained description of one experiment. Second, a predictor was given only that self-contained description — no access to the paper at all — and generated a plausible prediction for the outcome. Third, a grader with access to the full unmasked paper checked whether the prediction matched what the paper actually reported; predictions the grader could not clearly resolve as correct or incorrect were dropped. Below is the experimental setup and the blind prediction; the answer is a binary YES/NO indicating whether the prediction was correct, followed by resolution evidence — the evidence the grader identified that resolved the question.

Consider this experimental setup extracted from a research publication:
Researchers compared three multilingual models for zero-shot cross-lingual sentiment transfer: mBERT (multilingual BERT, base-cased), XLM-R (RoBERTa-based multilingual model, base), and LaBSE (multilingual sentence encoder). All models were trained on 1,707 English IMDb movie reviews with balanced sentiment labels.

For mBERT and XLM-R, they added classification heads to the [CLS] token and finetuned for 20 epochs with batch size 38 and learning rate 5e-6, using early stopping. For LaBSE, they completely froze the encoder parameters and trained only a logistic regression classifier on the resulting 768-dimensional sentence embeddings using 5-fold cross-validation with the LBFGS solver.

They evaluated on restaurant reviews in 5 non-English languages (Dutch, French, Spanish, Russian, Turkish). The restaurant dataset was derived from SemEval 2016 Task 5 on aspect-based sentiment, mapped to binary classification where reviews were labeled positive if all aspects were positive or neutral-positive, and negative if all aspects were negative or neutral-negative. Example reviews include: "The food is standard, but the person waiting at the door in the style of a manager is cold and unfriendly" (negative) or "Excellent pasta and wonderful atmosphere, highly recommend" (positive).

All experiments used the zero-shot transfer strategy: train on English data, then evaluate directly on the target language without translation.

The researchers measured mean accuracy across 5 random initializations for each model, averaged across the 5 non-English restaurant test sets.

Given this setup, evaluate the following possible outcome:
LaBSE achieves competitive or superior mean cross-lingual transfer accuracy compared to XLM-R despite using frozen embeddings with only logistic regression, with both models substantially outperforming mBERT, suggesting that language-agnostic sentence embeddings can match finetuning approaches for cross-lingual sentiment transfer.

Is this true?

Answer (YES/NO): NO